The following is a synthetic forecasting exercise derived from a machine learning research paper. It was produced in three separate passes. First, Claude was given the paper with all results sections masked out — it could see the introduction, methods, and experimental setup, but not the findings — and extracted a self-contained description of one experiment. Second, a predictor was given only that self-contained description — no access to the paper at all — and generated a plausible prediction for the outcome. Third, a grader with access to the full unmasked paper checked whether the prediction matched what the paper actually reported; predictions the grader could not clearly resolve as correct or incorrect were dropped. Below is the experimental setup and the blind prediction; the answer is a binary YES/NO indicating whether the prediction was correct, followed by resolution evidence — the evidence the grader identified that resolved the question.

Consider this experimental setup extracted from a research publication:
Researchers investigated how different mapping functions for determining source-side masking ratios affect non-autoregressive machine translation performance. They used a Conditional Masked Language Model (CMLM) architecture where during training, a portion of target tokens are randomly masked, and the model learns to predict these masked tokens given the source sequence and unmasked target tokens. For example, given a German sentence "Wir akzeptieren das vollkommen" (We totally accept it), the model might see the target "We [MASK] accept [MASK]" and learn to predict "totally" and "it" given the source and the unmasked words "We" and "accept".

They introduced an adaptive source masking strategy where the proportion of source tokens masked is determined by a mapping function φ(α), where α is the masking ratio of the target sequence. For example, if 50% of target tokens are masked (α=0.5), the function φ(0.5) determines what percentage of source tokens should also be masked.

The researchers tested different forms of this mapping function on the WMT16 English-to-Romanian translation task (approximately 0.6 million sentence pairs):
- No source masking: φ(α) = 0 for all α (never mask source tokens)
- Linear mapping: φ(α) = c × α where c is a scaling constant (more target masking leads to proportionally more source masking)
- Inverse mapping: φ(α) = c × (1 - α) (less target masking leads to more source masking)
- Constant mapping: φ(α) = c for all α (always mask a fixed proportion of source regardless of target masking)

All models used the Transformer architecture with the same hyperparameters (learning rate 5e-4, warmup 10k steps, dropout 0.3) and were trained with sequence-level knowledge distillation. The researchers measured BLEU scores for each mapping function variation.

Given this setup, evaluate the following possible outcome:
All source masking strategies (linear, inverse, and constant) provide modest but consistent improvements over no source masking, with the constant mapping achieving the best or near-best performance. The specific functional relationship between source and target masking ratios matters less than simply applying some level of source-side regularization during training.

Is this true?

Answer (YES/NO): NO